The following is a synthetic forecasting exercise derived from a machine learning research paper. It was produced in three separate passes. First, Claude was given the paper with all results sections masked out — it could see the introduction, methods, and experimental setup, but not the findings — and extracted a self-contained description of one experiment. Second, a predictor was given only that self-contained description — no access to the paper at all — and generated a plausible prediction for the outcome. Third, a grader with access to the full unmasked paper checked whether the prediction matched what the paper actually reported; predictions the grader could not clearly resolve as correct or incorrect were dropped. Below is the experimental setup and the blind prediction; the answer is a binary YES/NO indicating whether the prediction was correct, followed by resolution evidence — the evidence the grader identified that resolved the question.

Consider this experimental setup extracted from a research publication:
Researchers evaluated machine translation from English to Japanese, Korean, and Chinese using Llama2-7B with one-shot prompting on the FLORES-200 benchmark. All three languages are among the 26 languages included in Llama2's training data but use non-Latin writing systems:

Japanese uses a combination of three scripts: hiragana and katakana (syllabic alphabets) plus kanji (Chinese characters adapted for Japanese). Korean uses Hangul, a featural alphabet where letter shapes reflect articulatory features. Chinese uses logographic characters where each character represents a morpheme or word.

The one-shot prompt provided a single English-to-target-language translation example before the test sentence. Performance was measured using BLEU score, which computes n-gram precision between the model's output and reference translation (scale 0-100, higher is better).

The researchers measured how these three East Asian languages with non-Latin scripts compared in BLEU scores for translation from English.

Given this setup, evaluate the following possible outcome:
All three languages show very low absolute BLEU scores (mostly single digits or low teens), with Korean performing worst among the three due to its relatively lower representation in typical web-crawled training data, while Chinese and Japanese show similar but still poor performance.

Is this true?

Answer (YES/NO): NO